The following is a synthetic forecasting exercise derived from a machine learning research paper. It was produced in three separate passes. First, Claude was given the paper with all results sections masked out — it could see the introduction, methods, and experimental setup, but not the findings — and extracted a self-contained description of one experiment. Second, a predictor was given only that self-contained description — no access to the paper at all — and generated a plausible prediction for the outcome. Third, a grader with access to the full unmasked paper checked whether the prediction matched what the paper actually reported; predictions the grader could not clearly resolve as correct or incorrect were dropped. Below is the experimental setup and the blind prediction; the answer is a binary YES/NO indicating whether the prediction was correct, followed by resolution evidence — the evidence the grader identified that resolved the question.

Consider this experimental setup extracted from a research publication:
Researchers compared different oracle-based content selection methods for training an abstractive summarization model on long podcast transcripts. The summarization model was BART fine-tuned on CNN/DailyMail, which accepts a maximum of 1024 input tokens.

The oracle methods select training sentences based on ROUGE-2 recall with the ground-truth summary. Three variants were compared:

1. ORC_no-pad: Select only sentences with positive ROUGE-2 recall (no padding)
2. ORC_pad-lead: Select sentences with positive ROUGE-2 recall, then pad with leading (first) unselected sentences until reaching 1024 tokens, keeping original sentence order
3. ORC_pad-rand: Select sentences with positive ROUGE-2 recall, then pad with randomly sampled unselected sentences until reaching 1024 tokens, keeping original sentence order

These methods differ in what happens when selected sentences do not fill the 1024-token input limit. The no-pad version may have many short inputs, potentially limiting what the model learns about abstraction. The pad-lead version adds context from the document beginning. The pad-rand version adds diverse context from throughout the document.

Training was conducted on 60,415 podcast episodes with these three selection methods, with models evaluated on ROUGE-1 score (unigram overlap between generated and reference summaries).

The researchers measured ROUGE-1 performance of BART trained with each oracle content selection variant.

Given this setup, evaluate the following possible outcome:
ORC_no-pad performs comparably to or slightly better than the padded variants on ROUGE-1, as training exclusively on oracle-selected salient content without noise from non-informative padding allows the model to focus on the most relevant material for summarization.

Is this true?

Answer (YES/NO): NO